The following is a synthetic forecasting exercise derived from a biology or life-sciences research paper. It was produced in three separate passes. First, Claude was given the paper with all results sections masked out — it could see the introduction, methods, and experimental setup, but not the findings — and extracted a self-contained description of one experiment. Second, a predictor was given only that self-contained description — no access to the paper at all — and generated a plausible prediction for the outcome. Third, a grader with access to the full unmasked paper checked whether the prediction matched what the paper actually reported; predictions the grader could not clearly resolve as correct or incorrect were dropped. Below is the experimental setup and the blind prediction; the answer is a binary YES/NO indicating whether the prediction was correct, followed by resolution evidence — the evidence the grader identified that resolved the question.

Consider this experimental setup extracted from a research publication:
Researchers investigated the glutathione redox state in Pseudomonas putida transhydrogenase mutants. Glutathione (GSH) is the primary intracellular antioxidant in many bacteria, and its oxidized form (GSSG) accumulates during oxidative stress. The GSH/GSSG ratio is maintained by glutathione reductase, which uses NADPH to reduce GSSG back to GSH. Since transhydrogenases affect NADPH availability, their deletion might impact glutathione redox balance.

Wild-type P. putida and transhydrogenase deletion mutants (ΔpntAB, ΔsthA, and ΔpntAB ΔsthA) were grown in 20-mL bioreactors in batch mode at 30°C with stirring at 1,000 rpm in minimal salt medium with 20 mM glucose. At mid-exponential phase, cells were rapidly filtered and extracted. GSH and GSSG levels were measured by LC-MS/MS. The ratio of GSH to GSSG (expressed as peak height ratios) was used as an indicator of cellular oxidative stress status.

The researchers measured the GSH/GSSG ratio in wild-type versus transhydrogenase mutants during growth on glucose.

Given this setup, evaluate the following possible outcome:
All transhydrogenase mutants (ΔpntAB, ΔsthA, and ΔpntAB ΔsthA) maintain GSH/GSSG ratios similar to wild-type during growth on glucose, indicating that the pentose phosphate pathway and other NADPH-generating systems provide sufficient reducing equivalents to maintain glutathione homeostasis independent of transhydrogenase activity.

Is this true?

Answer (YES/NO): NO